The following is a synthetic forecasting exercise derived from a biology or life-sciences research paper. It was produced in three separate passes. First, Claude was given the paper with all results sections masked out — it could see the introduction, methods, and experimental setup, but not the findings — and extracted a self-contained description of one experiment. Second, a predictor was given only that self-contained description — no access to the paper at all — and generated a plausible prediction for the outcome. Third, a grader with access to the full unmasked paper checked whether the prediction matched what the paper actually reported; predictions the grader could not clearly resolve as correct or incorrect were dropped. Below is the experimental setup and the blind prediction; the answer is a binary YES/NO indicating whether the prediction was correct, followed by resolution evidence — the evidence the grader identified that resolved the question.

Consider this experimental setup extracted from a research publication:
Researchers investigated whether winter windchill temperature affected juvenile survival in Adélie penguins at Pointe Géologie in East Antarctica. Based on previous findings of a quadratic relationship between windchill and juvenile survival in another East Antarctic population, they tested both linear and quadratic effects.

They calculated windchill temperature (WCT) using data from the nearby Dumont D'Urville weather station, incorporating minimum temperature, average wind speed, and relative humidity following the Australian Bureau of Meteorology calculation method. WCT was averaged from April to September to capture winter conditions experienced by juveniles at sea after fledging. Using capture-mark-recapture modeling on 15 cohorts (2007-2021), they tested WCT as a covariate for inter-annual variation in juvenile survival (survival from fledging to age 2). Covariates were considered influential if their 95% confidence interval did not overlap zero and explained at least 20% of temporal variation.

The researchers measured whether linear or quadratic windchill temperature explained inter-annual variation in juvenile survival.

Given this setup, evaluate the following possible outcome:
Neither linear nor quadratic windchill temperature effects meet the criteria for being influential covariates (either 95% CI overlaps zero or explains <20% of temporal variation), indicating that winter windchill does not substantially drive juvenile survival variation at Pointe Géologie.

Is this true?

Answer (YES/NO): NO